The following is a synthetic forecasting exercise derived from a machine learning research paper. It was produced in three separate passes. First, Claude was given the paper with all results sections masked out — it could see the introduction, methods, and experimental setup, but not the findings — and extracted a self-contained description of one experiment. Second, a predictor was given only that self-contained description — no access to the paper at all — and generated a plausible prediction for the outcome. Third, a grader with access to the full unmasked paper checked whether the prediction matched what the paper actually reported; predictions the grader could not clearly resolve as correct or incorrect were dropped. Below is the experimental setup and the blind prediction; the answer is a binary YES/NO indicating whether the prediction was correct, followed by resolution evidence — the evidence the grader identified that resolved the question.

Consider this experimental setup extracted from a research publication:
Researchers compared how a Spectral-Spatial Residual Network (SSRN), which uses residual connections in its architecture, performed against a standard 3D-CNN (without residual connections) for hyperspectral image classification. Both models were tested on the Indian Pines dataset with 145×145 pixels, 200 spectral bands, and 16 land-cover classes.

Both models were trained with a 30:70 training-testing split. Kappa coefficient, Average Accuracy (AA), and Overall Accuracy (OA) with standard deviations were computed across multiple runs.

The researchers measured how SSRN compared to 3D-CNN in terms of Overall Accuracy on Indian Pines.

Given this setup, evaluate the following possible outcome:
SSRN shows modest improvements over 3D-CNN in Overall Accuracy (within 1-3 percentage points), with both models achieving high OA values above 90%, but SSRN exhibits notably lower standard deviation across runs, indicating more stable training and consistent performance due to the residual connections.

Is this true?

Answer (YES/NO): NO